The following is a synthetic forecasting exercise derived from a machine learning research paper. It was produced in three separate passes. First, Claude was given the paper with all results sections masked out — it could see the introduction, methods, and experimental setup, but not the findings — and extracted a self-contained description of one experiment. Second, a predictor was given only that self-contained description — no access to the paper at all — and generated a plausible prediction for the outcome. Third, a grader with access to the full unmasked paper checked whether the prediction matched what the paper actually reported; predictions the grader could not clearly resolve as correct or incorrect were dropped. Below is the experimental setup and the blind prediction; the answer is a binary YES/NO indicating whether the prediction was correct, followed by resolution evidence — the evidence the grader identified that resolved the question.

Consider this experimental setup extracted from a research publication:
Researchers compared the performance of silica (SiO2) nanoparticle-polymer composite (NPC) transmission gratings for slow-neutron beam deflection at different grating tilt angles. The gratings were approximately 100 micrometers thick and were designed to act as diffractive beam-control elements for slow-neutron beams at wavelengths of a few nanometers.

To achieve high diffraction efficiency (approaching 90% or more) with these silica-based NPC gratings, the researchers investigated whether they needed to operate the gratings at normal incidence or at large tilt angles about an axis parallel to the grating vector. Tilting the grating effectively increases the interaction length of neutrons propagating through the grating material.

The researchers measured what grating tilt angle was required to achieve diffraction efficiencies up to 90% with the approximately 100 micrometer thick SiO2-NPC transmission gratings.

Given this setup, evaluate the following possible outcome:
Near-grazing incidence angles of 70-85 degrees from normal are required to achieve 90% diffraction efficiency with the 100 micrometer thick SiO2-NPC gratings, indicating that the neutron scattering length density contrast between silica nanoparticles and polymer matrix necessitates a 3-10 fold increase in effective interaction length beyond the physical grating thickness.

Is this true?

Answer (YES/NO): NO